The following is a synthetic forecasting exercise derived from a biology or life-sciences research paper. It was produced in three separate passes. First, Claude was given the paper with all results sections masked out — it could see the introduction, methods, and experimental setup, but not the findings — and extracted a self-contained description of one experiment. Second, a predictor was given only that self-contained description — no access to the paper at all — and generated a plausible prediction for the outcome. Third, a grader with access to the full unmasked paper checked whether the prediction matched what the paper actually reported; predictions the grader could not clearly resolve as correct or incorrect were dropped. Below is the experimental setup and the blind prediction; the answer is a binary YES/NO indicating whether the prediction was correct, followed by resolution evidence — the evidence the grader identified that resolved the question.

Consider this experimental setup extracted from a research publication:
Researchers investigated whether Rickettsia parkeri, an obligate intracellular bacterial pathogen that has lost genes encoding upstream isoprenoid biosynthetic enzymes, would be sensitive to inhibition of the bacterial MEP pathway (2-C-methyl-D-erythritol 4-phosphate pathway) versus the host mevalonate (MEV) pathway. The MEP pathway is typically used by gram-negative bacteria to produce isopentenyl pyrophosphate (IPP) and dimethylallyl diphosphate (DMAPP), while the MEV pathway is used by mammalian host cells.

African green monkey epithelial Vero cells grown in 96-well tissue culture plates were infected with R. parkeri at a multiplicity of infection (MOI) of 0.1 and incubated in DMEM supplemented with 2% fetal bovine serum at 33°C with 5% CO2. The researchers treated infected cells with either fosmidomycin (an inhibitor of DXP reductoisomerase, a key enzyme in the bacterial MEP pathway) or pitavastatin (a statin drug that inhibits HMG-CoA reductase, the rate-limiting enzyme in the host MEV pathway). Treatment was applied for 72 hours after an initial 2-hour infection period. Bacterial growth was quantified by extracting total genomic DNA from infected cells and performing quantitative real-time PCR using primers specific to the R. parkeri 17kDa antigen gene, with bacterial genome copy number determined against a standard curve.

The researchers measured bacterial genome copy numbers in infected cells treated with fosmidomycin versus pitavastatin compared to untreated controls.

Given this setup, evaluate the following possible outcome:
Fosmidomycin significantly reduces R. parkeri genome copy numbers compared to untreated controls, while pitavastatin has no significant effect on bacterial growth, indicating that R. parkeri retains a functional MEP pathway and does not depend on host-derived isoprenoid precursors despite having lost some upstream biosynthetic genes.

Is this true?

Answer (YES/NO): NO